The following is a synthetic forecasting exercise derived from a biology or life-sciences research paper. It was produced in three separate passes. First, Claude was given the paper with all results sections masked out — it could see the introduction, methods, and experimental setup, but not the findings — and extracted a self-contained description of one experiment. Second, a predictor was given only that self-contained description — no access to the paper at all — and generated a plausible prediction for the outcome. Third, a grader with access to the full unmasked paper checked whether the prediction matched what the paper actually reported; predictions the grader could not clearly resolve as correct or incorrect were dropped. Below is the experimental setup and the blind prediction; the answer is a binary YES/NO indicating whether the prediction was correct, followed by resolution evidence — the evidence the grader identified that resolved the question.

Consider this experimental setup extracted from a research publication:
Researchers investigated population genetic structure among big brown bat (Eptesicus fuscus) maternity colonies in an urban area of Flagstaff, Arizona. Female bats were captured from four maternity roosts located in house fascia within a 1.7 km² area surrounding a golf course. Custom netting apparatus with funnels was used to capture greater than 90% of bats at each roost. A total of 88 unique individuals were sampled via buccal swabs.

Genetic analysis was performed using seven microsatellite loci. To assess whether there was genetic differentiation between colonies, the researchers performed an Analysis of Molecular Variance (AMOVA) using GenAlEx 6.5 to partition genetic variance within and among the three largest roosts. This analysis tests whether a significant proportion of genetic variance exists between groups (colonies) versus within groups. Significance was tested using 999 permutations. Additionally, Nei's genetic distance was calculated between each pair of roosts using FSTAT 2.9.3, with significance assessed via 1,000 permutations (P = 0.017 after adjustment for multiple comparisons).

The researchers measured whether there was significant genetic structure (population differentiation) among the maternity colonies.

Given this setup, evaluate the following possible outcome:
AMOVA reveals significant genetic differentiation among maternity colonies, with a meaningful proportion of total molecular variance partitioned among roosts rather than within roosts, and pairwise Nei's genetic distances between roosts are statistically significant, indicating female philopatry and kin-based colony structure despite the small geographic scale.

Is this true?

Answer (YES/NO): NO